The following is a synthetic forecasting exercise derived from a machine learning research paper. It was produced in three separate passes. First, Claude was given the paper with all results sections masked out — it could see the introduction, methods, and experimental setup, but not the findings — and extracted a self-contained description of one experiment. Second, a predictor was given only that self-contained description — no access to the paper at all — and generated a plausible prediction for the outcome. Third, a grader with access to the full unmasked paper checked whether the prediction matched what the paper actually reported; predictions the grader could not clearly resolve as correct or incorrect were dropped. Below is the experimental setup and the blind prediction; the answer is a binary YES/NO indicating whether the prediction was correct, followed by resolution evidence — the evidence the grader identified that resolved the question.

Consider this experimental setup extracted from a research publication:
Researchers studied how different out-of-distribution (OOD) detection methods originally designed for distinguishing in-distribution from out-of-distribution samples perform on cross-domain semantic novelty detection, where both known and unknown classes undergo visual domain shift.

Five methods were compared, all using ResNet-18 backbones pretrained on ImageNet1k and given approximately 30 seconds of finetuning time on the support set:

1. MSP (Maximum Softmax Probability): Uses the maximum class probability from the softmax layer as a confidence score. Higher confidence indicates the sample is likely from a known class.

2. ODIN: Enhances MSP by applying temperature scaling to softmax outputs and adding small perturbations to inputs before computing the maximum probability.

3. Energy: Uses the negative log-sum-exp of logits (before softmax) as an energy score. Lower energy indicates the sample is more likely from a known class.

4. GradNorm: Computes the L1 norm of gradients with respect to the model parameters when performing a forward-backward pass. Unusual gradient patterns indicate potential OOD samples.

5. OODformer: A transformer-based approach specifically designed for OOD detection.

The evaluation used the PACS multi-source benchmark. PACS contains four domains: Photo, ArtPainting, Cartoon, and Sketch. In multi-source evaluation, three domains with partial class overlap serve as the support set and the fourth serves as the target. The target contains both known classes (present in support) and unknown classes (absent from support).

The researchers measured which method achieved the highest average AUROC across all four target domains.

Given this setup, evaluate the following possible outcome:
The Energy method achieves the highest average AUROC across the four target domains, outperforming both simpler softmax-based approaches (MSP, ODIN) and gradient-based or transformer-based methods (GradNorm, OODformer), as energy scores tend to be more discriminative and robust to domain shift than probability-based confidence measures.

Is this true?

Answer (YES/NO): NO